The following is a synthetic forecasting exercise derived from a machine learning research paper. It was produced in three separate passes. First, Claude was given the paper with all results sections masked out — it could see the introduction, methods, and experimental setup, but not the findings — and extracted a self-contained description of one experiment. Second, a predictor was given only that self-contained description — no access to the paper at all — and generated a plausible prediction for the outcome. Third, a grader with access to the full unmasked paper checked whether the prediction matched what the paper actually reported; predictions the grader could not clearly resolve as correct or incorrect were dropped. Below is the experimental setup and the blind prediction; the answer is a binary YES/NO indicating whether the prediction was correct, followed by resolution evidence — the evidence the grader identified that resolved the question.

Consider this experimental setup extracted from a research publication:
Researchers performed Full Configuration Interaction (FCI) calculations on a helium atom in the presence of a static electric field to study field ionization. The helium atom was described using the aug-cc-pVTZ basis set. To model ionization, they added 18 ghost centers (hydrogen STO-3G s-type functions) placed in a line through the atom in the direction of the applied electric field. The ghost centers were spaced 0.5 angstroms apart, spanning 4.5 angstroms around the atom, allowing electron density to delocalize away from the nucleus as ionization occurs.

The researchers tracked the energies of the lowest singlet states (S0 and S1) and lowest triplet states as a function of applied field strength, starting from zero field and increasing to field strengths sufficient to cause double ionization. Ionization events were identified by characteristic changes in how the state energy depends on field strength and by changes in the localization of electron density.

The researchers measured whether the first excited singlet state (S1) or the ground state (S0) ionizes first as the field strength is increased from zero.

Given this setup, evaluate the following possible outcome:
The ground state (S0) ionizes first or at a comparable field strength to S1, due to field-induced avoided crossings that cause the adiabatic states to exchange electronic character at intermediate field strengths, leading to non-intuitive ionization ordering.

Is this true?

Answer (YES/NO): NO